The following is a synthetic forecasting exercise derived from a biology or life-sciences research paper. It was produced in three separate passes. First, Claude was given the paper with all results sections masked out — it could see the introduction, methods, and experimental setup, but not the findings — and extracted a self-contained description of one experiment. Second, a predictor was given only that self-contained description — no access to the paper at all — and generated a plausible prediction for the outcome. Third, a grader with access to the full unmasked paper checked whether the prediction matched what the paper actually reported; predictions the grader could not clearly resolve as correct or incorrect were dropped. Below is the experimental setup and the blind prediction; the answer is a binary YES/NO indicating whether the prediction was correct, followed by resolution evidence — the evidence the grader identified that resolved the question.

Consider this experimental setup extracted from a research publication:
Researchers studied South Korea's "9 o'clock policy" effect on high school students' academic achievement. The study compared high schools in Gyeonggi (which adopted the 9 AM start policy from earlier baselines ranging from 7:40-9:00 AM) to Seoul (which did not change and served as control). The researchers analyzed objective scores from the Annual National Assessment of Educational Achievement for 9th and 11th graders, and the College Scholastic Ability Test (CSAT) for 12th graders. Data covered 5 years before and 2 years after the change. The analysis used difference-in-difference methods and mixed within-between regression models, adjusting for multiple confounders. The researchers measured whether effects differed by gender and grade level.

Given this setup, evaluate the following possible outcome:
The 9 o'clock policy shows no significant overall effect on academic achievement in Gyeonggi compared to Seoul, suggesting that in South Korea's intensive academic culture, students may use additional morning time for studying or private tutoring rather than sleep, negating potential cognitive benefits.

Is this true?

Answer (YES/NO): NO